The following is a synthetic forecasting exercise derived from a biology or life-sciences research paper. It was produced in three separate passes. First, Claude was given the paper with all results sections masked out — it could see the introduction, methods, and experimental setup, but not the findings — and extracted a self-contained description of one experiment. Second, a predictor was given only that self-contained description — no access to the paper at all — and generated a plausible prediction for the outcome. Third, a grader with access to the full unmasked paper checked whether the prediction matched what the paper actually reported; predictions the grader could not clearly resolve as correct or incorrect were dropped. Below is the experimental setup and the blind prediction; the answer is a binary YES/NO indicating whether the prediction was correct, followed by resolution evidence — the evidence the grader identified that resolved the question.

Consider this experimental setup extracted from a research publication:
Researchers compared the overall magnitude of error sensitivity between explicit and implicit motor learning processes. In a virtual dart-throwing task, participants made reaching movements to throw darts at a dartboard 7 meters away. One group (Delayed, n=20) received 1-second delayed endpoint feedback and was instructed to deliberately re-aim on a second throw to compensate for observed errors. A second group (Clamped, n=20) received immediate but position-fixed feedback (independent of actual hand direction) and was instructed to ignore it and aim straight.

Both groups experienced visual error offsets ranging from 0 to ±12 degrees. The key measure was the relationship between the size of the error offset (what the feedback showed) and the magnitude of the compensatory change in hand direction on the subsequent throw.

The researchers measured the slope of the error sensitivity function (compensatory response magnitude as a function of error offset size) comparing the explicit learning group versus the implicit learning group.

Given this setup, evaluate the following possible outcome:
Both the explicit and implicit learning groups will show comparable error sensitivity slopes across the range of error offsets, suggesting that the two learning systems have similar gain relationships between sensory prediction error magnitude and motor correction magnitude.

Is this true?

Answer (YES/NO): NO